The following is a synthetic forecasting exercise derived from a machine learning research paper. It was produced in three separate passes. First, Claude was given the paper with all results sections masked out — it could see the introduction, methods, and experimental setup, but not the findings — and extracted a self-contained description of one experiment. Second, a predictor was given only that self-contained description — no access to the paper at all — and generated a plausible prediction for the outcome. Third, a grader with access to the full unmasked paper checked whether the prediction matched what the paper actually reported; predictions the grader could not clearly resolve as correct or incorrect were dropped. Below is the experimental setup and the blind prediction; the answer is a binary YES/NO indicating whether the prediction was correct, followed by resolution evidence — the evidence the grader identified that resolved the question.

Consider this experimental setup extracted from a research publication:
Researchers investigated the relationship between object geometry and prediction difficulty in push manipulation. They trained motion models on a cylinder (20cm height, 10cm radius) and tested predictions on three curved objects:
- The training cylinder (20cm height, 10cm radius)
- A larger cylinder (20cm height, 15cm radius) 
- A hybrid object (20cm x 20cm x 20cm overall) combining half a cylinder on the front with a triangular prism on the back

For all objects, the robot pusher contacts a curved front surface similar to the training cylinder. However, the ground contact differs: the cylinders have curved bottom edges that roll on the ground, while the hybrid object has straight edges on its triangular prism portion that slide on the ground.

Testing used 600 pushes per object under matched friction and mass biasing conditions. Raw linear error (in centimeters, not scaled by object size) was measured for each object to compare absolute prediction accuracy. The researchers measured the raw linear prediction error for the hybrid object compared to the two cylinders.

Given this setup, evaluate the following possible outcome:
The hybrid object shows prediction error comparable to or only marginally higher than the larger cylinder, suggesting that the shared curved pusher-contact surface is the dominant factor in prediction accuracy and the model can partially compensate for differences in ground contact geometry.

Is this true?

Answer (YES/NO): NO